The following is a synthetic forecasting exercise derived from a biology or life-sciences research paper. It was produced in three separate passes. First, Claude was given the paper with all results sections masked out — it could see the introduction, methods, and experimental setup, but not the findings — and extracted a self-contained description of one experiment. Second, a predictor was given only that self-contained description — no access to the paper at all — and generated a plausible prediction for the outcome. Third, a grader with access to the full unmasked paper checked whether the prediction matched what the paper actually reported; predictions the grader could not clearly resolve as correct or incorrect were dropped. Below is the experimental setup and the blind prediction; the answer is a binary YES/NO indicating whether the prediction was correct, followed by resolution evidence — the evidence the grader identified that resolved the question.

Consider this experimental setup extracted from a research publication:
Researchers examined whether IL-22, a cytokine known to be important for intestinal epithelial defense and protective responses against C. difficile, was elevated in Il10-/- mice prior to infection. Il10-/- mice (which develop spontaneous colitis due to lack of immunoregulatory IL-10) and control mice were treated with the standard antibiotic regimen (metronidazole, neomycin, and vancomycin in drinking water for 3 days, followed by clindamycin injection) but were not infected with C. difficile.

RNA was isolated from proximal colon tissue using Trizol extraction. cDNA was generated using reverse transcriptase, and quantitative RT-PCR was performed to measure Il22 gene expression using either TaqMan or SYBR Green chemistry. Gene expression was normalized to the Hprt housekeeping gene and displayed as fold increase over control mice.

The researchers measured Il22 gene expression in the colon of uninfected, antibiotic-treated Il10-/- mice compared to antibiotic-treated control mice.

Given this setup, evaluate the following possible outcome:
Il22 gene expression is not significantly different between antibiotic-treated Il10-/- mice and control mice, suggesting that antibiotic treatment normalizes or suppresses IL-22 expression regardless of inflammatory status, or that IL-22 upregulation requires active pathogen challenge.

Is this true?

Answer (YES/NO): NO